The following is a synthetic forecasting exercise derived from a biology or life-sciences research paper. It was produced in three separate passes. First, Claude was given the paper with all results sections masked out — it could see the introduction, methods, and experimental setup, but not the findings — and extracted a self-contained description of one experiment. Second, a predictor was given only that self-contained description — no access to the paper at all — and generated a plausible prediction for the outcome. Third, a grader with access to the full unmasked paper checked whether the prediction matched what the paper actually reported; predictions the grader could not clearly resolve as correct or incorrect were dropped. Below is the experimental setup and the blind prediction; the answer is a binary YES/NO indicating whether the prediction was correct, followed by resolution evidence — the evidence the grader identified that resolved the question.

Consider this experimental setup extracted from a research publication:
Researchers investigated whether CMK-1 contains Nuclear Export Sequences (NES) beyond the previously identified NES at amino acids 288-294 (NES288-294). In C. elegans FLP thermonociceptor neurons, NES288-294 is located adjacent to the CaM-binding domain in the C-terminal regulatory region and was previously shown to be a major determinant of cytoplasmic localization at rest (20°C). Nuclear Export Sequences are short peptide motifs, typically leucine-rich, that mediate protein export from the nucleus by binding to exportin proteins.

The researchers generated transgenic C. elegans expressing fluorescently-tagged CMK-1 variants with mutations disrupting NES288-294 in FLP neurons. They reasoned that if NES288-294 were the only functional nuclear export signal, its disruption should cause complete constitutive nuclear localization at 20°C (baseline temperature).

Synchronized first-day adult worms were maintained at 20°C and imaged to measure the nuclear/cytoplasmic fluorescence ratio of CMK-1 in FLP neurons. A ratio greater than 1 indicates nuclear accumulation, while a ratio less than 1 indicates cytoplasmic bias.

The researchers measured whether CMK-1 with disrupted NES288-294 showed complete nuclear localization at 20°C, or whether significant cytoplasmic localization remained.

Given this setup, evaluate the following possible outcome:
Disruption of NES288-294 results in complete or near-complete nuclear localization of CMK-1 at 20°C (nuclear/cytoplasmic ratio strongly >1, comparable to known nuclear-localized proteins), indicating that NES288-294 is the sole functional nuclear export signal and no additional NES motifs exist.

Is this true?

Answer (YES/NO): NO